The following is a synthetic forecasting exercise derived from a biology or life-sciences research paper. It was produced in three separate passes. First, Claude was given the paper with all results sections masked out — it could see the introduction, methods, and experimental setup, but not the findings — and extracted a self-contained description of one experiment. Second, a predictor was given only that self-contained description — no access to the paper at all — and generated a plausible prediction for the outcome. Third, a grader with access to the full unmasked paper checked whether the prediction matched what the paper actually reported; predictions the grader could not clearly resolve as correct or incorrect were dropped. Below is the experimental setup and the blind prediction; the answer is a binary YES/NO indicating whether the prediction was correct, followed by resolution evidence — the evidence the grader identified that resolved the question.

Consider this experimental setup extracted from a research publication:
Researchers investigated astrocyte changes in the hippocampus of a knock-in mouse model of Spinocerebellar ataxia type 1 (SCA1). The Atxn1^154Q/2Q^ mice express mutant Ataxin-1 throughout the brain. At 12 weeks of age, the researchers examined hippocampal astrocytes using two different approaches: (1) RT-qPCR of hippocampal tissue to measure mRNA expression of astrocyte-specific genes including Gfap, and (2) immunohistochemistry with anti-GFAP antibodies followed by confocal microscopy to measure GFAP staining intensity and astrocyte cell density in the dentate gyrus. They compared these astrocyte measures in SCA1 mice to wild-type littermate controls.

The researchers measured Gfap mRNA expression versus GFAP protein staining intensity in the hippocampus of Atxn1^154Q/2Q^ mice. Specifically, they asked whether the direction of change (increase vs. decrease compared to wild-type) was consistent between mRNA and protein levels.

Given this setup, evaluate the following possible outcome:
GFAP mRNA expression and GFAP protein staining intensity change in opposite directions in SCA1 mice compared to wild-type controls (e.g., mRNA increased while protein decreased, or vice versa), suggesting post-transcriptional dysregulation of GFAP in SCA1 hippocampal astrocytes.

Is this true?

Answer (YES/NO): YES